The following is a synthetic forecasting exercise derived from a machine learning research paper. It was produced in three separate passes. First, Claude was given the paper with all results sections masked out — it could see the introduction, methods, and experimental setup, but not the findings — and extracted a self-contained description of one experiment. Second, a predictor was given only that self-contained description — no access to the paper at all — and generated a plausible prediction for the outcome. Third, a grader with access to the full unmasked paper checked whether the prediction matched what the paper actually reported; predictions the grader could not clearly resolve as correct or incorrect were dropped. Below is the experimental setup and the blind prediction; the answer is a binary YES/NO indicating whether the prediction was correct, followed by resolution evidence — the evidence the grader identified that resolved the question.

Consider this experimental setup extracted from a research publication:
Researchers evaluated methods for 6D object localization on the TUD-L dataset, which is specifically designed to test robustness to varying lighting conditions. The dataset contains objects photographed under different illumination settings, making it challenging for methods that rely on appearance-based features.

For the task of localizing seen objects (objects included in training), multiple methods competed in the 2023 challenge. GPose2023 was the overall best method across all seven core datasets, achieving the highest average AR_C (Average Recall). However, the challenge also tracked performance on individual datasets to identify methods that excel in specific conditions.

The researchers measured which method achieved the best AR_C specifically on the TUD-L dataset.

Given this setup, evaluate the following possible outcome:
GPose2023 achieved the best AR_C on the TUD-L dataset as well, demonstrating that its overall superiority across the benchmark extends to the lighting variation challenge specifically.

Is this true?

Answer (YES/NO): NO